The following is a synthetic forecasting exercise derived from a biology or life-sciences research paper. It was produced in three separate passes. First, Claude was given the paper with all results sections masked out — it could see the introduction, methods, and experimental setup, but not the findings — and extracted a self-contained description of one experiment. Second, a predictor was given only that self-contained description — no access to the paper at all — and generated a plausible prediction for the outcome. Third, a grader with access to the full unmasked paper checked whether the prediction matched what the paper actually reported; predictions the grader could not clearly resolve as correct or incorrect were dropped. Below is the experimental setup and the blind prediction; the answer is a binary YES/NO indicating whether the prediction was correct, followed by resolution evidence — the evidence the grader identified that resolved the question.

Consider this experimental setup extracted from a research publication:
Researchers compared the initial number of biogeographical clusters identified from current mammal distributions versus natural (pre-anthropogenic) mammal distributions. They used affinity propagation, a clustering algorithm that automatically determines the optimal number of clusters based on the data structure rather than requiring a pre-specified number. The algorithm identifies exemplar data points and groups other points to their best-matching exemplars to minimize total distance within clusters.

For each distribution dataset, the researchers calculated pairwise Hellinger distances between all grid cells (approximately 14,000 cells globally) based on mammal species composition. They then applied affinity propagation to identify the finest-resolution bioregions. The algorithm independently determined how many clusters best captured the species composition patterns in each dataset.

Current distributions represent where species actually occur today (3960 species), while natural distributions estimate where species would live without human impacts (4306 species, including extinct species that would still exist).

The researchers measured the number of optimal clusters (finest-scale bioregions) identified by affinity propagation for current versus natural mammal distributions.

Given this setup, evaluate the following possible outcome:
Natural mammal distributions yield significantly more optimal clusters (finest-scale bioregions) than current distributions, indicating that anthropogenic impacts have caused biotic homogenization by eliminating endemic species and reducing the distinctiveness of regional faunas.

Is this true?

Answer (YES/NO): NO